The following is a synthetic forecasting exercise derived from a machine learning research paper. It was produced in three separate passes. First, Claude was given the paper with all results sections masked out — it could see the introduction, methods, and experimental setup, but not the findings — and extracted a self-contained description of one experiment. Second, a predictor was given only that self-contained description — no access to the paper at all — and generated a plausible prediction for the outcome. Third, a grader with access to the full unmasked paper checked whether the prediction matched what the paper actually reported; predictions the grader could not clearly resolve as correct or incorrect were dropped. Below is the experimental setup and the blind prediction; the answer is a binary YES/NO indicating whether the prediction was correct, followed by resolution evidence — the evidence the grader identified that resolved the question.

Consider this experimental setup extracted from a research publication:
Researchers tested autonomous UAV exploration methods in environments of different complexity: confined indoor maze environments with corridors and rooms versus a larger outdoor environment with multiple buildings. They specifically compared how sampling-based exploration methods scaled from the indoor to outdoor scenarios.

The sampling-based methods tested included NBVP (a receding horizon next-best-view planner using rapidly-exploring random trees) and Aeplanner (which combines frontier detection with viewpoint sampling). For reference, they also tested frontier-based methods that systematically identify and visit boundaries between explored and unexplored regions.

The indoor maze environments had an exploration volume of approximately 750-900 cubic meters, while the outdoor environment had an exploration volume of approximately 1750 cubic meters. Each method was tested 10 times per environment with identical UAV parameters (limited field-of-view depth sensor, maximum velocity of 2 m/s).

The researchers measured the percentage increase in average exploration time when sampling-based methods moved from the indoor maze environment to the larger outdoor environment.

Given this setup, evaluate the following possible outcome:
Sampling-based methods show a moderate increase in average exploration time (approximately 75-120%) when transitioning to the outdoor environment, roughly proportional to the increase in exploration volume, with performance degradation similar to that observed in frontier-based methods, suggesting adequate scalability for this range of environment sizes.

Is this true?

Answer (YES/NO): NO